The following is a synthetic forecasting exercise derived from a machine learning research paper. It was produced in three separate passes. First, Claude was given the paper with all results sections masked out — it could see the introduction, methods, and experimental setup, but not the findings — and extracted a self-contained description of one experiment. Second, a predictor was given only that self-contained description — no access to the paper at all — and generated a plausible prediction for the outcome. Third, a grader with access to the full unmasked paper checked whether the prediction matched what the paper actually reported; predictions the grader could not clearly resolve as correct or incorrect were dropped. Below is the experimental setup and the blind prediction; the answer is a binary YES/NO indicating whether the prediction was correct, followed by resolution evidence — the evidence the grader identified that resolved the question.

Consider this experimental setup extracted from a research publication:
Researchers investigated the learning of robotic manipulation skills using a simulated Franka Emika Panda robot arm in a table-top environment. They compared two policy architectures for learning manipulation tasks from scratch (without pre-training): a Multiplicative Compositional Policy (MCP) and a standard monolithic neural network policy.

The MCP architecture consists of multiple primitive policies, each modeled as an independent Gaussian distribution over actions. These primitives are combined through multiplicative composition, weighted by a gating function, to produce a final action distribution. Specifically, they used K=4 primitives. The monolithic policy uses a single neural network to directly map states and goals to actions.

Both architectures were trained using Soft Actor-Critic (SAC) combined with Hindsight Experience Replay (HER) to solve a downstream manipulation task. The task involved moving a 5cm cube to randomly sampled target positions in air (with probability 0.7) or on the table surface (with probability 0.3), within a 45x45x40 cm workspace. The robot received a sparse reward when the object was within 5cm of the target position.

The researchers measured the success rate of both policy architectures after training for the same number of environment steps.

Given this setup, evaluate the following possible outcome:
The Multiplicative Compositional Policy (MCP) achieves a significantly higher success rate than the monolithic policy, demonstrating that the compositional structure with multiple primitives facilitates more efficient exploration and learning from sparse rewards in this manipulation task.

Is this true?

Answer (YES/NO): NO